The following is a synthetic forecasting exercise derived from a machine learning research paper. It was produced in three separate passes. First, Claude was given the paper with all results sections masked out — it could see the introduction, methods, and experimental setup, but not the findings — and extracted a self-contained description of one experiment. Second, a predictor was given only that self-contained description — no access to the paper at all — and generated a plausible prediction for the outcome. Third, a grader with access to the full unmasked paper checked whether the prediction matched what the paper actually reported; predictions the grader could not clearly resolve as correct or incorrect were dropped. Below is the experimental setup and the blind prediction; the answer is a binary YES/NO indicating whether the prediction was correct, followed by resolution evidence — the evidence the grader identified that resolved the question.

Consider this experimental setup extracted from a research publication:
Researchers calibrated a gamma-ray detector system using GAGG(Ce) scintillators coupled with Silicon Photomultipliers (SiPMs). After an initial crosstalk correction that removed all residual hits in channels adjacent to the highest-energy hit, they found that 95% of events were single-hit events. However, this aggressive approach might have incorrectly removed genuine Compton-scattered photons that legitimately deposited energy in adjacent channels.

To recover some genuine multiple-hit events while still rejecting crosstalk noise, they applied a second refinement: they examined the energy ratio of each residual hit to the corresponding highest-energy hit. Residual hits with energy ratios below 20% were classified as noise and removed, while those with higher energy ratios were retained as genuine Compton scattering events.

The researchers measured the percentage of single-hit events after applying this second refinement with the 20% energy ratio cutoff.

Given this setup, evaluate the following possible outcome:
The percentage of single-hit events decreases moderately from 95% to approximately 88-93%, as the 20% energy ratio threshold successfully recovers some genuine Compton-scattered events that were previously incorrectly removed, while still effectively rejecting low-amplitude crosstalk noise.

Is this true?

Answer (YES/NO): NO